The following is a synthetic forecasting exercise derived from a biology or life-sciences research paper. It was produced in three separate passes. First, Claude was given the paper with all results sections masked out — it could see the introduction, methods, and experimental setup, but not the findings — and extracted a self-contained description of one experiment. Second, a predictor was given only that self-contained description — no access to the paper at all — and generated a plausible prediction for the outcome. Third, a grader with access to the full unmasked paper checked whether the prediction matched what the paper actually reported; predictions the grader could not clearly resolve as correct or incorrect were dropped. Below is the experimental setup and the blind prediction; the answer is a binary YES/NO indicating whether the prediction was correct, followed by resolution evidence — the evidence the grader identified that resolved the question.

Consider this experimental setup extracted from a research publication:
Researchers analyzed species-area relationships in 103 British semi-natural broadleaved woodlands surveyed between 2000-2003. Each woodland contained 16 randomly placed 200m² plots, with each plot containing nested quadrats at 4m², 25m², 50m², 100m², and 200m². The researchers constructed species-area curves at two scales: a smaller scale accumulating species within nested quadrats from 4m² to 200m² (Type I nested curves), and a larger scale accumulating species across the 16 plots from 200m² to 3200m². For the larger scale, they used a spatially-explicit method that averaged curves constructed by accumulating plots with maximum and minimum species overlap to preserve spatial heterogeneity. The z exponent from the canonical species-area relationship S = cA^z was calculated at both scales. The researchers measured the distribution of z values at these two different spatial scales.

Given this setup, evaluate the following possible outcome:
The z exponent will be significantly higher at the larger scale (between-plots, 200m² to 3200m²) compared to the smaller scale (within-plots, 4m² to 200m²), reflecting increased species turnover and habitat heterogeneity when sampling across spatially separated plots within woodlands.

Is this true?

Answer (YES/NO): YES